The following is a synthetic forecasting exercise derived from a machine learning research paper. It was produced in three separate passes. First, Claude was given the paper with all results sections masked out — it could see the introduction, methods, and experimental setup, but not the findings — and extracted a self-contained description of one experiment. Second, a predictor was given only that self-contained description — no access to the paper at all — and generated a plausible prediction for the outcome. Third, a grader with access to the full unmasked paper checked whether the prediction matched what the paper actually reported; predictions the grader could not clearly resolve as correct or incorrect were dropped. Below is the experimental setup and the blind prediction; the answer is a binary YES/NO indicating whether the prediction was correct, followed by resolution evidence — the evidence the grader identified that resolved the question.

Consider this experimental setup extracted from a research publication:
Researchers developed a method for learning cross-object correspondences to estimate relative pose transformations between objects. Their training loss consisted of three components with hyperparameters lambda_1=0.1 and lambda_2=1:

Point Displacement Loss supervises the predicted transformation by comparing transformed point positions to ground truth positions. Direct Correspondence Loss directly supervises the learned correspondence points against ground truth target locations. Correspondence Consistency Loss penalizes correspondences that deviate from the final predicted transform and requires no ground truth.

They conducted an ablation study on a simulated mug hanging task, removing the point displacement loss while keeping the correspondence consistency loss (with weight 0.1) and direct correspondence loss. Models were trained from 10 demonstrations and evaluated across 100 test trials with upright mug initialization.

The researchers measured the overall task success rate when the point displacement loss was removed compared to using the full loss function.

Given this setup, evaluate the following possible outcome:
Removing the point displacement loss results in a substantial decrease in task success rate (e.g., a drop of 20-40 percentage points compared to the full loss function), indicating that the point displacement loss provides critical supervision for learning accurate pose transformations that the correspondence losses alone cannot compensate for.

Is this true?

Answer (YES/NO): YES